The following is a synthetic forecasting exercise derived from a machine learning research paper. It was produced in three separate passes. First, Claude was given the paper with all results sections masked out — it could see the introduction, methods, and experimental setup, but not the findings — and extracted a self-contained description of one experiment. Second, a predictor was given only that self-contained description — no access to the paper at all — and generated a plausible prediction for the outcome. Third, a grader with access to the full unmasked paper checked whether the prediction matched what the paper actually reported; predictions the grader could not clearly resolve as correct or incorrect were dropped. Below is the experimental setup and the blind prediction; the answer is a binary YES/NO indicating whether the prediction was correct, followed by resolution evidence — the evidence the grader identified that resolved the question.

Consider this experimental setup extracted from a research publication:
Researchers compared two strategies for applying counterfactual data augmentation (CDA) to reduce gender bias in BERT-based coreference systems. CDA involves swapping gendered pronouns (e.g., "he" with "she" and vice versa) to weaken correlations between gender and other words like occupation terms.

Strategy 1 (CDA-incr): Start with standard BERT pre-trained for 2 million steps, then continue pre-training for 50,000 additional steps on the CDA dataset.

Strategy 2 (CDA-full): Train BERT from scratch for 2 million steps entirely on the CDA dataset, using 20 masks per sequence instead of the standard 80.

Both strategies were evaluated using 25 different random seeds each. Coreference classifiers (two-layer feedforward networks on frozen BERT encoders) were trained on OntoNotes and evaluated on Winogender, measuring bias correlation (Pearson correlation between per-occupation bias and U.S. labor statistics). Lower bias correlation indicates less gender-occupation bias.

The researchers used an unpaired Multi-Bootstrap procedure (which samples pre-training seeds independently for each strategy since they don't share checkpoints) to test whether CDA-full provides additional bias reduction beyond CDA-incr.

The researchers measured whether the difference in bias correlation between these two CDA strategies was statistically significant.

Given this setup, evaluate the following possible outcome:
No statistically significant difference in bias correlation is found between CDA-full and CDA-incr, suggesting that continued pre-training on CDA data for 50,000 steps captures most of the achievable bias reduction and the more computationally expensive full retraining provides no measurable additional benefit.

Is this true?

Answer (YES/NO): YES